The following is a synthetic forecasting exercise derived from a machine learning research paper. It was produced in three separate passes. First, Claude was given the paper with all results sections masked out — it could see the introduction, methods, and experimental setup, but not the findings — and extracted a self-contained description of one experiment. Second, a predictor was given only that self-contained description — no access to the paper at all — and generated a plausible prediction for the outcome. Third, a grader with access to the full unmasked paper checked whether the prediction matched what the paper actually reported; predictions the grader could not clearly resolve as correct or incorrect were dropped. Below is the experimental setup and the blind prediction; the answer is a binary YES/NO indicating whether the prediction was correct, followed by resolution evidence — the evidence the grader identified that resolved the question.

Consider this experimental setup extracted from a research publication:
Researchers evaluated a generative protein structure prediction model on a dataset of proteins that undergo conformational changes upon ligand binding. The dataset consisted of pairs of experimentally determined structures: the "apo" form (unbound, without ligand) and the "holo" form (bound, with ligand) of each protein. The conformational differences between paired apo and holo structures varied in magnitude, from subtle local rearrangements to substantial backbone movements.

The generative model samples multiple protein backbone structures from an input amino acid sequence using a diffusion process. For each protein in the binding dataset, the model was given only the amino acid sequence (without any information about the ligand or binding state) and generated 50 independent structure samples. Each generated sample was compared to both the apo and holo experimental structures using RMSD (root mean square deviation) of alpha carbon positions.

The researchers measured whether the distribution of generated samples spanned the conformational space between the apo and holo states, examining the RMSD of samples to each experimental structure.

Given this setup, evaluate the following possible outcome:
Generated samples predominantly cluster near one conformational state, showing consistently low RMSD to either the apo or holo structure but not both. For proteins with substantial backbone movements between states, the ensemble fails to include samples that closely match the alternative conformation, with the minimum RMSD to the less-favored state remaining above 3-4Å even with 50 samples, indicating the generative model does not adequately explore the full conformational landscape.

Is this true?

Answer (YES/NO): NO